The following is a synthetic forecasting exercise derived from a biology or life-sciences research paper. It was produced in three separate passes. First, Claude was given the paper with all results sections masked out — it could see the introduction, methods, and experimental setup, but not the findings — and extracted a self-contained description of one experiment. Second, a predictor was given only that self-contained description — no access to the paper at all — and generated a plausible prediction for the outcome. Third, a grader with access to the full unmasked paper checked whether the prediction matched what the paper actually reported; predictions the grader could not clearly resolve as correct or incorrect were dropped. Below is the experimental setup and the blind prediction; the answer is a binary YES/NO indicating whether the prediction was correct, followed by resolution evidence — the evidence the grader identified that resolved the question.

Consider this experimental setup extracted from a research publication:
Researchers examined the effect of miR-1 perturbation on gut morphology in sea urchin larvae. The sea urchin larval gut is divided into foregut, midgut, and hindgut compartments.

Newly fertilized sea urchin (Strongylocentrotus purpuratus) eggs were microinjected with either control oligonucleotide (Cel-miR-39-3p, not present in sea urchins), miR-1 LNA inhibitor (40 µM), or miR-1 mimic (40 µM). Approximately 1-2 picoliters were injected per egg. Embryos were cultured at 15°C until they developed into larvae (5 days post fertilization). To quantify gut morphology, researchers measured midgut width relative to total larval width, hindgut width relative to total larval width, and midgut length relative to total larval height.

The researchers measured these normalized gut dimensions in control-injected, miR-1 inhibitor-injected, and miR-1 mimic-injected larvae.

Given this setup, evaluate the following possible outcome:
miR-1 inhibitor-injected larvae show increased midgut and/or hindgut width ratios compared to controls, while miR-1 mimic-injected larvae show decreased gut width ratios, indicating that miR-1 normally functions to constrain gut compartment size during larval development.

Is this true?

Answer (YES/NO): NO